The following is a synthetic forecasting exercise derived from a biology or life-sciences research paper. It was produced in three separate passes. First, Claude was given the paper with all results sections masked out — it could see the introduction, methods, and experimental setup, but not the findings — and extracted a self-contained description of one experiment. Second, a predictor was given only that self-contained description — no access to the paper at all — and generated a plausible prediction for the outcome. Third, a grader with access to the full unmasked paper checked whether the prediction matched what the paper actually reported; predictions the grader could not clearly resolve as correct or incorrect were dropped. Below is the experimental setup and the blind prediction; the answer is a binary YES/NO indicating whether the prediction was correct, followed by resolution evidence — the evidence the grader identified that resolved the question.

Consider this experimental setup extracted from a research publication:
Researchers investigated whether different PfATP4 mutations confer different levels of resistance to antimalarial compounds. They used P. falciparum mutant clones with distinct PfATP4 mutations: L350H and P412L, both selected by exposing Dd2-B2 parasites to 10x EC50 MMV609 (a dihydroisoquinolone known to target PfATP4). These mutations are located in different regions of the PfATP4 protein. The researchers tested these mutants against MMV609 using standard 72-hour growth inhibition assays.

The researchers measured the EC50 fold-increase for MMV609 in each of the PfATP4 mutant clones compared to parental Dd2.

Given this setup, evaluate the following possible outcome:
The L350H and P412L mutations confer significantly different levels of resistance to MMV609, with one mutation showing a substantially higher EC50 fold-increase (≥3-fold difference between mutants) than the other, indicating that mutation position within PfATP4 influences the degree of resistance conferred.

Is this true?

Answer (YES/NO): YES